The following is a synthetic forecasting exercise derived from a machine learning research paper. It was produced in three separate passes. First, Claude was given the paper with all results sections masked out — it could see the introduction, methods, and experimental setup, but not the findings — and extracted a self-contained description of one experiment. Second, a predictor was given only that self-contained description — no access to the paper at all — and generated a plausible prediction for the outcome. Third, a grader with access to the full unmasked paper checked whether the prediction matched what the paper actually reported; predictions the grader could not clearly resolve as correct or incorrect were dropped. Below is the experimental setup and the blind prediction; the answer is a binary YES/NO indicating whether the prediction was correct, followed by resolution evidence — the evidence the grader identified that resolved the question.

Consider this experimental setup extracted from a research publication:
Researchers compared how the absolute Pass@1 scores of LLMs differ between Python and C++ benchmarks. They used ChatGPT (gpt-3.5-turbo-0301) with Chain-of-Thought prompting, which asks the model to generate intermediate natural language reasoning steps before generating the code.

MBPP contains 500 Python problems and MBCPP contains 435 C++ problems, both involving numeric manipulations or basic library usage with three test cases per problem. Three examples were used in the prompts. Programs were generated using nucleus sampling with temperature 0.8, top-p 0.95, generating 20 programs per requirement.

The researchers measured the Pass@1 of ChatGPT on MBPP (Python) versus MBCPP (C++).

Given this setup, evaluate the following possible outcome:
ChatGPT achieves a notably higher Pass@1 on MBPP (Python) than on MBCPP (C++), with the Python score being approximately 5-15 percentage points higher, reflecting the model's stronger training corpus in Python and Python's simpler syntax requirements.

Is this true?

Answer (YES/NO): NO